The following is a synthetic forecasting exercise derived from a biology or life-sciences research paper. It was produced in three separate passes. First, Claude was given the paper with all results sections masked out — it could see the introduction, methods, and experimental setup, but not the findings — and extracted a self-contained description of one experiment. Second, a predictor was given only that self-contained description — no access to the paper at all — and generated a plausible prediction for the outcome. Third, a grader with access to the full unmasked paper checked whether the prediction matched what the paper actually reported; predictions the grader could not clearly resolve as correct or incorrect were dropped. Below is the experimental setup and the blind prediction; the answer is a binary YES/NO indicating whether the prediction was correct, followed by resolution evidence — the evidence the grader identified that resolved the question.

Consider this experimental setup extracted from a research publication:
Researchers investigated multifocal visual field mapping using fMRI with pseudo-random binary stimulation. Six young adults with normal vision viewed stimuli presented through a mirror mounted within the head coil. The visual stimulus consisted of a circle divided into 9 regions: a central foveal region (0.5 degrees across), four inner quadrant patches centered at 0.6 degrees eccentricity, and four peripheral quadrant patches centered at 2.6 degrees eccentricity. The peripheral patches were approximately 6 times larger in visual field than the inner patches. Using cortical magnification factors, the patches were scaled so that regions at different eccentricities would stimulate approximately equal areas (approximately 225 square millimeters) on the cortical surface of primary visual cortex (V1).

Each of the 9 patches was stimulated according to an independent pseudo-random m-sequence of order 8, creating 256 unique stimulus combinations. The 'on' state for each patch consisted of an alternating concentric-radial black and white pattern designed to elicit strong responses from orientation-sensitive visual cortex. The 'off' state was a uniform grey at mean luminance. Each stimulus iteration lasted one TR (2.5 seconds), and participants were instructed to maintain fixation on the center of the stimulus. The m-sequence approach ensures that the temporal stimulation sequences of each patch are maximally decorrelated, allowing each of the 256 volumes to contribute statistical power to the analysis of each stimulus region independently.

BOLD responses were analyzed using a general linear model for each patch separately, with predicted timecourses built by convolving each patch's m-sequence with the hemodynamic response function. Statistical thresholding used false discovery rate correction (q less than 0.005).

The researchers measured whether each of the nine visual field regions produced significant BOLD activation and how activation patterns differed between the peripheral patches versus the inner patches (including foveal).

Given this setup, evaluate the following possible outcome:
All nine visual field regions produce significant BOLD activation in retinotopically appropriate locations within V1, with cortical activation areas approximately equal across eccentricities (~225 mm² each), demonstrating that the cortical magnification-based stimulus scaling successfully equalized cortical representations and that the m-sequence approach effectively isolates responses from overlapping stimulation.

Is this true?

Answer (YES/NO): NO